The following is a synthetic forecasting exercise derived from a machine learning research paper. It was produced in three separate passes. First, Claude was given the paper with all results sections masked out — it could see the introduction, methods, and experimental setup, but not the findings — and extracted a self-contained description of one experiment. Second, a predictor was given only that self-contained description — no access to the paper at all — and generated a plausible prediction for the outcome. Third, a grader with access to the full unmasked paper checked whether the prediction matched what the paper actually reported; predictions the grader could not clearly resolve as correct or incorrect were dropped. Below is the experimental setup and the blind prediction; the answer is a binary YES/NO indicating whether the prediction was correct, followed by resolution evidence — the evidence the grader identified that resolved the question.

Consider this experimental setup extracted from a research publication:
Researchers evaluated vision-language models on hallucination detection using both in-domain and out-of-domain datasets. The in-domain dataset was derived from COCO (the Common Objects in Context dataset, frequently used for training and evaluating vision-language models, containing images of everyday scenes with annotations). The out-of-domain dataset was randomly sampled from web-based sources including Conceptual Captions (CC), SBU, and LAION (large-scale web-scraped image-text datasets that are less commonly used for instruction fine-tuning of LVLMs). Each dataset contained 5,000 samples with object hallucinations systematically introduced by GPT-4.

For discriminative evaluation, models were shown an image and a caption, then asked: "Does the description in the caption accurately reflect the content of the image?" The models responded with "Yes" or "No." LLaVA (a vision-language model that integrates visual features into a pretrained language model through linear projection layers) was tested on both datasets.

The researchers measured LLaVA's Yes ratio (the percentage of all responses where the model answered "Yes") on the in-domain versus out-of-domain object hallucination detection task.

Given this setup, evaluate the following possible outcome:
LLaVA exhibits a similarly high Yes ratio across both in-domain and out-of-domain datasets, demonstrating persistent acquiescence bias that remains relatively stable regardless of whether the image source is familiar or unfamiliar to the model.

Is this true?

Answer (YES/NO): NO